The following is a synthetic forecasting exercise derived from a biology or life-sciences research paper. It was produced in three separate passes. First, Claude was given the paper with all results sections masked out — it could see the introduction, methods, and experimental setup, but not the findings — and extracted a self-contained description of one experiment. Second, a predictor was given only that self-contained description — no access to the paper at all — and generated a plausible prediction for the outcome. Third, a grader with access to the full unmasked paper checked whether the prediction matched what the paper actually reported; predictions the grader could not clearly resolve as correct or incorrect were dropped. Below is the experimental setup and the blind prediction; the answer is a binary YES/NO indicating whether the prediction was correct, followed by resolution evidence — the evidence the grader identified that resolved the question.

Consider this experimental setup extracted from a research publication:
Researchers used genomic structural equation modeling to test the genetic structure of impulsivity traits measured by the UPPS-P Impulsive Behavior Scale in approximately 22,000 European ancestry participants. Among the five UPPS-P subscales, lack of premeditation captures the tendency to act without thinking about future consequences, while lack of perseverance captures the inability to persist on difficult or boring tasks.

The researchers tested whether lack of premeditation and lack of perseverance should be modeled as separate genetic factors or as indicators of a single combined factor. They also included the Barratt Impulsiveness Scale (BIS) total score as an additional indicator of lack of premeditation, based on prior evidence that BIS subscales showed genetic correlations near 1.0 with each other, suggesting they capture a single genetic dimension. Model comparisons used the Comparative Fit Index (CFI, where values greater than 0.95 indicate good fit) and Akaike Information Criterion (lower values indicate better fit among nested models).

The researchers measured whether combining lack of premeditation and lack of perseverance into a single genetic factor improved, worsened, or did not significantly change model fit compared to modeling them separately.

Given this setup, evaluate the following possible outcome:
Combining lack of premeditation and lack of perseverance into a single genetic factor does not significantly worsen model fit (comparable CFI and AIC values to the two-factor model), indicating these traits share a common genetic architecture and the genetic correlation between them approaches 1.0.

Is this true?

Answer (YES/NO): NO